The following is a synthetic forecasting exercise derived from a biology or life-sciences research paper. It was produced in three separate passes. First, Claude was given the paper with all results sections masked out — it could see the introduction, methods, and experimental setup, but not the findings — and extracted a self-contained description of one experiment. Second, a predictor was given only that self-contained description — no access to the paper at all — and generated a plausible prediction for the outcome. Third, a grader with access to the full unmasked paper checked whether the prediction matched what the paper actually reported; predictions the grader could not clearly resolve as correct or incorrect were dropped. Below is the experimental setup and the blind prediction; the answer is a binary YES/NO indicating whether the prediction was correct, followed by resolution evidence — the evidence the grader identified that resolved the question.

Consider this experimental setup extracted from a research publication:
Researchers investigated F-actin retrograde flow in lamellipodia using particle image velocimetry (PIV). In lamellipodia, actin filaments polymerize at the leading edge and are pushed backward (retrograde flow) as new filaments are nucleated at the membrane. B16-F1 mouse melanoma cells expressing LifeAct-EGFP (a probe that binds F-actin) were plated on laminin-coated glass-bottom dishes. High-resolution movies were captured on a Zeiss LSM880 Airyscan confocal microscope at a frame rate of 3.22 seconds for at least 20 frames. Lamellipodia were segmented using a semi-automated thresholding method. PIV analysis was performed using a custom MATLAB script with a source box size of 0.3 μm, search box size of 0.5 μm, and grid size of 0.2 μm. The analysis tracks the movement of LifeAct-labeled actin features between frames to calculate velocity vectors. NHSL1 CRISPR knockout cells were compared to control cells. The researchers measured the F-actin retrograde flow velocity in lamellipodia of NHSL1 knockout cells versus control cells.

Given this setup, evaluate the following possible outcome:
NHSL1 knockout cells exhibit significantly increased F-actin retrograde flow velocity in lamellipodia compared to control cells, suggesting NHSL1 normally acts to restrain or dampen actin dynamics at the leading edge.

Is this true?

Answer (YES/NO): NO